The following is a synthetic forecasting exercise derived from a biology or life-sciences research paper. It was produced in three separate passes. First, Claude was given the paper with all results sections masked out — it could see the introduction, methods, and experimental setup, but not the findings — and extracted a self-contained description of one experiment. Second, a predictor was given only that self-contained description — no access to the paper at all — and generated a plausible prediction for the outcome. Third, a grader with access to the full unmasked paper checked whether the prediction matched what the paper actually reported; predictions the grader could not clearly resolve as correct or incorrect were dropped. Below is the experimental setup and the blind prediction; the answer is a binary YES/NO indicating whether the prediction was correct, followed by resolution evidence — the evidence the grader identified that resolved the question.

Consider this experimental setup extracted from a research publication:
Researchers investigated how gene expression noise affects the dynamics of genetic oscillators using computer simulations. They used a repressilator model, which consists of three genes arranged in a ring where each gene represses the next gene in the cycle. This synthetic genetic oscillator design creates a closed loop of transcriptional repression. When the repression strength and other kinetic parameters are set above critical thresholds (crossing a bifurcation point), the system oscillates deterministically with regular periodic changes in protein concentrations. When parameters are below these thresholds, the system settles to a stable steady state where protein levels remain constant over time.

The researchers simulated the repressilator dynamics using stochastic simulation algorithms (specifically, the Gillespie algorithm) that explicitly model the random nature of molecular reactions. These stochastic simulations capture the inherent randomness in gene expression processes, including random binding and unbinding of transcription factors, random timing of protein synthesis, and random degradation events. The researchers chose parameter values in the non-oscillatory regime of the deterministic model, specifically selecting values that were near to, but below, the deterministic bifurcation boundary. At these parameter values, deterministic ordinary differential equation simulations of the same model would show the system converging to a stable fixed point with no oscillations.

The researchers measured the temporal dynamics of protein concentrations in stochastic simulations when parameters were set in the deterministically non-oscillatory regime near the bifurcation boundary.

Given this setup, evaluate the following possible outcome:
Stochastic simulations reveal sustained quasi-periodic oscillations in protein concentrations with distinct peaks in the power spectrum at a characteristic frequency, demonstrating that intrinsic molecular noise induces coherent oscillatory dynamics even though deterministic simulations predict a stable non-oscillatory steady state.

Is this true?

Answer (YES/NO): YES